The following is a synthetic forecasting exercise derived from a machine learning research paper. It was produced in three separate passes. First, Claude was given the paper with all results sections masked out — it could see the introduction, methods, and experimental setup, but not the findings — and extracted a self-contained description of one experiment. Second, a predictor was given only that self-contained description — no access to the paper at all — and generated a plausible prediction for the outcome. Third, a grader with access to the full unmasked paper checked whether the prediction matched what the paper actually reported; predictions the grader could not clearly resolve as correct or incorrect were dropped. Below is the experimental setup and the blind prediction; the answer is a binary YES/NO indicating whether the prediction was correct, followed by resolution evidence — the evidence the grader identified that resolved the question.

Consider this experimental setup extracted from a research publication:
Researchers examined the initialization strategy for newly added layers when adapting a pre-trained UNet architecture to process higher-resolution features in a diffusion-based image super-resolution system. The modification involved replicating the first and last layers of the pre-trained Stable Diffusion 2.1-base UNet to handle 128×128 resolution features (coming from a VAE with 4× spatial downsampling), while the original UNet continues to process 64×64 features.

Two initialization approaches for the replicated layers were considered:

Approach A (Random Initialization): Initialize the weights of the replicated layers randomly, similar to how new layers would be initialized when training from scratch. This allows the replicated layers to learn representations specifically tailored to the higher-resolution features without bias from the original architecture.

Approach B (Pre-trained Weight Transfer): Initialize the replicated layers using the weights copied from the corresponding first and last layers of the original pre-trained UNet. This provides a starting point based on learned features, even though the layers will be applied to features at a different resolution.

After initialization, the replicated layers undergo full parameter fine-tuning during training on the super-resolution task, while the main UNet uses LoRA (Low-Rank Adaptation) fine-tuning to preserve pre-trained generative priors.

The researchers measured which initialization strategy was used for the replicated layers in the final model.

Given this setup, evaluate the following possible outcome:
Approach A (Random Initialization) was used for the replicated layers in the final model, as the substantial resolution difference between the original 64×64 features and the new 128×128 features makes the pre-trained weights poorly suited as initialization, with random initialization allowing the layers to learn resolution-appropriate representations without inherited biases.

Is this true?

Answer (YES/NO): NO